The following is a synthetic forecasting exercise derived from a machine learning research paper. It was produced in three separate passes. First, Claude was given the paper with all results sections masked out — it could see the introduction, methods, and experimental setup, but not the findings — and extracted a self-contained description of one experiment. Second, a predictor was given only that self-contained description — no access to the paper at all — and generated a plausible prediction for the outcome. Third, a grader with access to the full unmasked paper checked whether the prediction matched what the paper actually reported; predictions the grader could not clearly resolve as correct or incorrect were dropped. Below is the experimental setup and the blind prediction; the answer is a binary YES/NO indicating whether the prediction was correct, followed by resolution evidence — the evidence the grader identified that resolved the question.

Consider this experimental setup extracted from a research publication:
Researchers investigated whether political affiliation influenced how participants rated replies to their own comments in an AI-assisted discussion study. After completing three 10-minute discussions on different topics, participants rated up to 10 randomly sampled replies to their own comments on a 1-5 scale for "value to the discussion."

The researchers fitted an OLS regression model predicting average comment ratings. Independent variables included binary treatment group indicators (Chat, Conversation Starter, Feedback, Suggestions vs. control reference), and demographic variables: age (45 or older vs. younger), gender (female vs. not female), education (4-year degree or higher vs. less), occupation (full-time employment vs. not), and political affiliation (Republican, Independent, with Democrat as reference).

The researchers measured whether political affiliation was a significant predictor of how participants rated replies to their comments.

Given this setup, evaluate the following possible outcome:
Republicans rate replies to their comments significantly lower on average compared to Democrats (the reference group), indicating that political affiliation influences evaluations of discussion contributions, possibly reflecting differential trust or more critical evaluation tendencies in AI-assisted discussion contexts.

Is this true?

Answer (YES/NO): NO